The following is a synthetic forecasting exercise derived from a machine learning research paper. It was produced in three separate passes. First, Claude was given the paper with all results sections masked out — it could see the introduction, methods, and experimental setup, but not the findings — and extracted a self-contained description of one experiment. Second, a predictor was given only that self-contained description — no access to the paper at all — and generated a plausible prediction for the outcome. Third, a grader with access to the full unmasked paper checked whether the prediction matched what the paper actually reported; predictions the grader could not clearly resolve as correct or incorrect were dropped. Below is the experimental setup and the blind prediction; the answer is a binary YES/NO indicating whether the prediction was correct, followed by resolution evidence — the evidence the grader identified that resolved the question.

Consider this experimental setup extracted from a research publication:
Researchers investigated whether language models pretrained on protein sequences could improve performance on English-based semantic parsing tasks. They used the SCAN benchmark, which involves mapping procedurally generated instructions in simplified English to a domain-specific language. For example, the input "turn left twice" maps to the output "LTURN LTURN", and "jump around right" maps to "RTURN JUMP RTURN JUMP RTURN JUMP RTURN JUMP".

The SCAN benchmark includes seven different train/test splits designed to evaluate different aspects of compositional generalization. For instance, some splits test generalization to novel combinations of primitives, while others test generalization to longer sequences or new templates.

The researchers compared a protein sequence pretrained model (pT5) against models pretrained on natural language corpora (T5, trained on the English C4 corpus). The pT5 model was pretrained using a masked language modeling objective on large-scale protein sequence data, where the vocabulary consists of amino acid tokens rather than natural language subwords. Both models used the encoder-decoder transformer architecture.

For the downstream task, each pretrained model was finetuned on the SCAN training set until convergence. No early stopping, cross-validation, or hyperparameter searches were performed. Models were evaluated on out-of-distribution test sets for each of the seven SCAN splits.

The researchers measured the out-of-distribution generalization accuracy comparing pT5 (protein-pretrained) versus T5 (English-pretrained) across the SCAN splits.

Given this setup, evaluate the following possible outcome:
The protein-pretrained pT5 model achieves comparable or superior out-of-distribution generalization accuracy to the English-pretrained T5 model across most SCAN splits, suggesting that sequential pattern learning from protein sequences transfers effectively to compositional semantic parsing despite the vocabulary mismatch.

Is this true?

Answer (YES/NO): NO